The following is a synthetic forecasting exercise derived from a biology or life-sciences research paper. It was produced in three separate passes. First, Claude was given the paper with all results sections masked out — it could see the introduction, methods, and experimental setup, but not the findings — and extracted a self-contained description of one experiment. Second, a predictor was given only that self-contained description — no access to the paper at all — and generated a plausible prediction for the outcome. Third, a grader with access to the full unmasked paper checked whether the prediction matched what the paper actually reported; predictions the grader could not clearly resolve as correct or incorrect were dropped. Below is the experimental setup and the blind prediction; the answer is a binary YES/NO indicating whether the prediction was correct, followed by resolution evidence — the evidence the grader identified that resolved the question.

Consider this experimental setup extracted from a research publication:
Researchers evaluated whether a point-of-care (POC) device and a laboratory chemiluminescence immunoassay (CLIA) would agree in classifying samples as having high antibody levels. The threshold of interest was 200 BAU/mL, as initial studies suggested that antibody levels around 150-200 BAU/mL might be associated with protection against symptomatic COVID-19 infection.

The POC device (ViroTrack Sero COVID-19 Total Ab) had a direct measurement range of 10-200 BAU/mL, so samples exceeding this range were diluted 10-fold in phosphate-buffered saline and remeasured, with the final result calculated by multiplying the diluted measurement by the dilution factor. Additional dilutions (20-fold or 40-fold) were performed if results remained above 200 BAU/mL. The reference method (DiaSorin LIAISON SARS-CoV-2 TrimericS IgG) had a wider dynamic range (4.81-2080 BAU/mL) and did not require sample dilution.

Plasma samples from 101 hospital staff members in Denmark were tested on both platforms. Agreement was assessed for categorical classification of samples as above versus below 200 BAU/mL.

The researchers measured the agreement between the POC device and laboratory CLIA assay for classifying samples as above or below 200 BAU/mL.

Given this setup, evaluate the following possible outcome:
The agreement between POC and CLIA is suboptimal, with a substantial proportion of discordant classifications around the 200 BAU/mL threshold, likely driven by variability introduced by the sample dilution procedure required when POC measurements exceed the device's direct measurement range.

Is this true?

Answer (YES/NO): NO